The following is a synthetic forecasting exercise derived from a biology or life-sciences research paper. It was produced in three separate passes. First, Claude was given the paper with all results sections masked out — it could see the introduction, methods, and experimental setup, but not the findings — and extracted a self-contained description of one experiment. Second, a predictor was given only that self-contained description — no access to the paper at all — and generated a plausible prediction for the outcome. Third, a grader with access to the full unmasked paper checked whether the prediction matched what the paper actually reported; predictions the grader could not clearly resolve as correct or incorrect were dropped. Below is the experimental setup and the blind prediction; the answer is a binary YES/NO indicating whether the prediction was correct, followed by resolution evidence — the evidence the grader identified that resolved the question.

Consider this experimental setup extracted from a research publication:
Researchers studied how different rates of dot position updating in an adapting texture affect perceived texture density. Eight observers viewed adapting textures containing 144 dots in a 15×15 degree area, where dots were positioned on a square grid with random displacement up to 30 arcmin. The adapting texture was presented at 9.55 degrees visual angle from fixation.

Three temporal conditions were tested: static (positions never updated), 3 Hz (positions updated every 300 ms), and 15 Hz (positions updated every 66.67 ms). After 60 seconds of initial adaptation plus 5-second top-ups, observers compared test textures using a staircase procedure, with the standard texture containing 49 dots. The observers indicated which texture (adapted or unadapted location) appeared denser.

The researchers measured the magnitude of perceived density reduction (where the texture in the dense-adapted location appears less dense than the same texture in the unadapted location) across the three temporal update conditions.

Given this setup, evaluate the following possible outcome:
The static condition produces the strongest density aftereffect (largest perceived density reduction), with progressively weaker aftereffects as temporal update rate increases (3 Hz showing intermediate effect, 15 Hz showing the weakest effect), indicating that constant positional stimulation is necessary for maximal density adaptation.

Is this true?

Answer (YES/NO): NO